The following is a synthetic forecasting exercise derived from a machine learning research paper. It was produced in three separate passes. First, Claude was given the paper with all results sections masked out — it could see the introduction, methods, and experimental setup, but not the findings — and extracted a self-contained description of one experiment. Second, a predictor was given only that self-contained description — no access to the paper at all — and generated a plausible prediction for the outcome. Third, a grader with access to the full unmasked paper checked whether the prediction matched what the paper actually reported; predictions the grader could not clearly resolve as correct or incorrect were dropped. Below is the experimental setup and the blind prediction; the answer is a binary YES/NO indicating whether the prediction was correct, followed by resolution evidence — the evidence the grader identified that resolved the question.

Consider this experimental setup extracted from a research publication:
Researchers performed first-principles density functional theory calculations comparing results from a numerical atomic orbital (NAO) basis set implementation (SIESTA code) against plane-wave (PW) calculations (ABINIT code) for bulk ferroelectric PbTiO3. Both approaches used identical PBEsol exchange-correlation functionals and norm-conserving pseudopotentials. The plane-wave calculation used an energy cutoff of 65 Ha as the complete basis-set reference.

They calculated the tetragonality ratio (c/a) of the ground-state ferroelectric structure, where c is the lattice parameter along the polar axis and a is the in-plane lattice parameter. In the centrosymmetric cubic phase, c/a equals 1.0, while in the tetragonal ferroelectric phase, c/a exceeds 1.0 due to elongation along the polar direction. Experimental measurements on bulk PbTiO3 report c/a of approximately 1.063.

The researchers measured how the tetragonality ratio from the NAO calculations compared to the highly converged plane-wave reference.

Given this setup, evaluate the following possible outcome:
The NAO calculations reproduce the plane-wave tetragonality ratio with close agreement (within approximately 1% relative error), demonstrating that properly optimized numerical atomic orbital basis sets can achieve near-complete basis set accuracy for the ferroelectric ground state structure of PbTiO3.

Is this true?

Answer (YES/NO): YES